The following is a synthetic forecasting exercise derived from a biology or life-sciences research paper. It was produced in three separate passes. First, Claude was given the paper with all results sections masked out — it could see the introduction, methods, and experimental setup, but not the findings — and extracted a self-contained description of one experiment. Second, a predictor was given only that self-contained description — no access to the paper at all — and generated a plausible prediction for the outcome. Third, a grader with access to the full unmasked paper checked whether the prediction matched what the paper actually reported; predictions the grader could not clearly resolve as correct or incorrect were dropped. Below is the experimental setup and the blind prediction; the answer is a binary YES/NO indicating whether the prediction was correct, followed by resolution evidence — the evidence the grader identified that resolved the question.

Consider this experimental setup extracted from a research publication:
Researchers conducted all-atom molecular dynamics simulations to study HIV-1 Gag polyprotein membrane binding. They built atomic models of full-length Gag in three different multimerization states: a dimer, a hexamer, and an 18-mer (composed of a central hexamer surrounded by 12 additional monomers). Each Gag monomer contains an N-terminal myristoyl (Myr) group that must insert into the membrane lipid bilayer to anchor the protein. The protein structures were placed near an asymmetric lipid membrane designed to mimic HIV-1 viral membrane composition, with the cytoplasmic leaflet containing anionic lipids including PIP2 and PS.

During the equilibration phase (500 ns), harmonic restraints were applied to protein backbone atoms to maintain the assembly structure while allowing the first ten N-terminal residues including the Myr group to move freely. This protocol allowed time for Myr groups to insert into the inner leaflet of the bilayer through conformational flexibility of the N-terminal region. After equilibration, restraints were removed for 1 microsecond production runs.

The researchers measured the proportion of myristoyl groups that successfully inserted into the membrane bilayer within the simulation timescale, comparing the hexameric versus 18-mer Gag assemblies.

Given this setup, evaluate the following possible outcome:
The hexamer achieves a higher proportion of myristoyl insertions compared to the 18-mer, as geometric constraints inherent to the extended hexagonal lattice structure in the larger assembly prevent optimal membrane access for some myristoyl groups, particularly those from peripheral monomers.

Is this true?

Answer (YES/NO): YES